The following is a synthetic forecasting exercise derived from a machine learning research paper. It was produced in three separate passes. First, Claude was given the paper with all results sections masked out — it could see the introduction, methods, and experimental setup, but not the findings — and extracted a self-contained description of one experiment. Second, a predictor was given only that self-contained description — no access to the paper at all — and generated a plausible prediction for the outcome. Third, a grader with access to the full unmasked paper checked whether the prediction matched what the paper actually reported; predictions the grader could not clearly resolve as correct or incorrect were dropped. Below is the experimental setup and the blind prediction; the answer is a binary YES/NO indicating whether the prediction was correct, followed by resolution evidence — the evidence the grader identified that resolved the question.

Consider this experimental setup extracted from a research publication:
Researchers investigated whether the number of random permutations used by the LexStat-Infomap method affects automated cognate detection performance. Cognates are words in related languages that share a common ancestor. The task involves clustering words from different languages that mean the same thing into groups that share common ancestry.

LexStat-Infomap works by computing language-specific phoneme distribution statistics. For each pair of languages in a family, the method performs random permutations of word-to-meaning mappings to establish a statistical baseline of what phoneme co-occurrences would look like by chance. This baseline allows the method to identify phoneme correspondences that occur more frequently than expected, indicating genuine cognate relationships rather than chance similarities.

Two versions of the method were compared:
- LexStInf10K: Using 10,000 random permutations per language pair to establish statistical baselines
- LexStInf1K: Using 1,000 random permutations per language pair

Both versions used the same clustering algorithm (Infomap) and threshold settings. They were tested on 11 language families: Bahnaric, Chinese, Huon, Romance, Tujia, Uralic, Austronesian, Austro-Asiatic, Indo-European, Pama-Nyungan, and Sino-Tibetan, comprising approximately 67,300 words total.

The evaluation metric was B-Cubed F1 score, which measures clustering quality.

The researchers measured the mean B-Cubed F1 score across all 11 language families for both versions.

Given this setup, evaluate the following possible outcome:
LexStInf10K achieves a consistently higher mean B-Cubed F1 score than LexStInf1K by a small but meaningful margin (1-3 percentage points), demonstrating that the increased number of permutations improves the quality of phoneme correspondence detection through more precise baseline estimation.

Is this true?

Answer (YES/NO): NO